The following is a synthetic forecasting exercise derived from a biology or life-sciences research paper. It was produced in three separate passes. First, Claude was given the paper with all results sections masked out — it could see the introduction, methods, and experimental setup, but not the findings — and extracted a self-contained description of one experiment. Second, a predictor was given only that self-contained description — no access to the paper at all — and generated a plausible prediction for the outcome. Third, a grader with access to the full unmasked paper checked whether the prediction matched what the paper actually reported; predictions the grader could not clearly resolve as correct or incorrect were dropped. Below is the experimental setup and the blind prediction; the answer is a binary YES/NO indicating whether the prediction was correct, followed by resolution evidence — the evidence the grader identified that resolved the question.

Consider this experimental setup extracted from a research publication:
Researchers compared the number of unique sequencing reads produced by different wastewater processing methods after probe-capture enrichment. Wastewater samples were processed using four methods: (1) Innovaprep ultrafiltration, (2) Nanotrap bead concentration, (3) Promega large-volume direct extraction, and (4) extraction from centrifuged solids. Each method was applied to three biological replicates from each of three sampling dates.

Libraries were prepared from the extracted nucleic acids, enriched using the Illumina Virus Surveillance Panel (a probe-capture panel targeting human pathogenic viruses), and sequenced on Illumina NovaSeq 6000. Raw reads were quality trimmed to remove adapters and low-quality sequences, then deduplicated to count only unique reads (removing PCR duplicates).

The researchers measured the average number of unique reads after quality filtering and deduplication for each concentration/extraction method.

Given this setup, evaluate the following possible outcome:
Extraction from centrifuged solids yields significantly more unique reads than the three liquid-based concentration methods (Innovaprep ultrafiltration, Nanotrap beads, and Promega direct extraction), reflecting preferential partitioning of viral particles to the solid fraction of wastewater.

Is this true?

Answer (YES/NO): NO